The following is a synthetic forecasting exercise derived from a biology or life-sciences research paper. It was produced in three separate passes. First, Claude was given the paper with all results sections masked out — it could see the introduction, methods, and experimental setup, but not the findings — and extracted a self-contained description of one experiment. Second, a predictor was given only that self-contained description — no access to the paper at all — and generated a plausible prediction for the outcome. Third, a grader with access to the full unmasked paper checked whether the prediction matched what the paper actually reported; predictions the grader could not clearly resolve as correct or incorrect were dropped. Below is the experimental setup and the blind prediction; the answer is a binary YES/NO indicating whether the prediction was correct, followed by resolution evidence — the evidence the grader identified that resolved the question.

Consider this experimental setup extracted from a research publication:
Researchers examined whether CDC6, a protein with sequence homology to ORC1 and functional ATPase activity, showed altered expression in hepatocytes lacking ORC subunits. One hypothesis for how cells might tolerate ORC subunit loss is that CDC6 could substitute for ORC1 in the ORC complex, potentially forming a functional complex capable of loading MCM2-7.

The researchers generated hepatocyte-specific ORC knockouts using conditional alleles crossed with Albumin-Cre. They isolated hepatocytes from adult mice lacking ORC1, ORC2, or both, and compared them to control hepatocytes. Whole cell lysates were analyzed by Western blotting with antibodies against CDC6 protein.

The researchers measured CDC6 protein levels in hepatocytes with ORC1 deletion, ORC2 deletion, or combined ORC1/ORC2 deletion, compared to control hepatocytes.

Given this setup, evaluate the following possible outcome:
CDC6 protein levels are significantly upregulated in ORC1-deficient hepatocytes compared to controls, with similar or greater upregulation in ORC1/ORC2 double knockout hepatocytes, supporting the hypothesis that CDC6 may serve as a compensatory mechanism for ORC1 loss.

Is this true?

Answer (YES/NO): NO